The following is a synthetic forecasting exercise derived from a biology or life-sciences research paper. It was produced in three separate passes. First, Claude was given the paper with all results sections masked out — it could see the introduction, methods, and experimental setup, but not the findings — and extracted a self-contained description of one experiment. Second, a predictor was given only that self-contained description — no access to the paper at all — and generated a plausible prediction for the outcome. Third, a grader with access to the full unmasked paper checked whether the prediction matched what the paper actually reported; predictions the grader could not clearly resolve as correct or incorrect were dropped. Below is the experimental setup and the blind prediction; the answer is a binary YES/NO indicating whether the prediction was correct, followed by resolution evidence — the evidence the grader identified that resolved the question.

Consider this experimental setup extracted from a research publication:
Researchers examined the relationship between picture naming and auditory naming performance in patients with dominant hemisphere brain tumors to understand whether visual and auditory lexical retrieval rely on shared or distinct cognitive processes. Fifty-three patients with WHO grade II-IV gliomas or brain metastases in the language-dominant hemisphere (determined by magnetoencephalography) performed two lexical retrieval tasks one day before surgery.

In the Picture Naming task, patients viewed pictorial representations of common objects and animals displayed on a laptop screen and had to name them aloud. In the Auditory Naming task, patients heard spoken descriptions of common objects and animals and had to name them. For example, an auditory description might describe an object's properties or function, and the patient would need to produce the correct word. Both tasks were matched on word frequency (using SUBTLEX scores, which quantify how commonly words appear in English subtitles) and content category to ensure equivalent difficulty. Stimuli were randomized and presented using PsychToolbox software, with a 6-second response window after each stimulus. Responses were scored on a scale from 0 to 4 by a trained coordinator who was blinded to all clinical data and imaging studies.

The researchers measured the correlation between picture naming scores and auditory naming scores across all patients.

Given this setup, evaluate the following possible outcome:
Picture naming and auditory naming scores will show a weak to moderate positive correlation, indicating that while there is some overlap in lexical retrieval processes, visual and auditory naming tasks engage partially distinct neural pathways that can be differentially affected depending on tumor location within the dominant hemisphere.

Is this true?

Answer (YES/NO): NO